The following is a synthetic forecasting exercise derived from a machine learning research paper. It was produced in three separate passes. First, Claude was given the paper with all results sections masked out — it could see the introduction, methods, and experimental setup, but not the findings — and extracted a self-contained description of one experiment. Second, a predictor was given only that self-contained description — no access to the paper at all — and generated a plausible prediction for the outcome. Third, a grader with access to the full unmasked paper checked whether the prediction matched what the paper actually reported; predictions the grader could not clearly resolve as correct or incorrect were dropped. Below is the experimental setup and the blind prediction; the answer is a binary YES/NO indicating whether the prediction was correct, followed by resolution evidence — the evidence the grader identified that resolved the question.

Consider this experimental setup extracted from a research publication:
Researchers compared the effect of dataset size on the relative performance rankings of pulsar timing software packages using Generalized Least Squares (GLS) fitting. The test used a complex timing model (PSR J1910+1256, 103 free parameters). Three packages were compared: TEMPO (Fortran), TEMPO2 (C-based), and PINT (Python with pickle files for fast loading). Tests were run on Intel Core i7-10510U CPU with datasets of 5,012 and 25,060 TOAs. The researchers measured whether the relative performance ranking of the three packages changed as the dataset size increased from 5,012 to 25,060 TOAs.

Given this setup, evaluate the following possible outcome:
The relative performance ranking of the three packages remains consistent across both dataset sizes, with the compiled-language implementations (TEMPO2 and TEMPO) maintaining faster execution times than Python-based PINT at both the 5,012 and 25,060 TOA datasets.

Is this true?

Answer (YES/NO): NO